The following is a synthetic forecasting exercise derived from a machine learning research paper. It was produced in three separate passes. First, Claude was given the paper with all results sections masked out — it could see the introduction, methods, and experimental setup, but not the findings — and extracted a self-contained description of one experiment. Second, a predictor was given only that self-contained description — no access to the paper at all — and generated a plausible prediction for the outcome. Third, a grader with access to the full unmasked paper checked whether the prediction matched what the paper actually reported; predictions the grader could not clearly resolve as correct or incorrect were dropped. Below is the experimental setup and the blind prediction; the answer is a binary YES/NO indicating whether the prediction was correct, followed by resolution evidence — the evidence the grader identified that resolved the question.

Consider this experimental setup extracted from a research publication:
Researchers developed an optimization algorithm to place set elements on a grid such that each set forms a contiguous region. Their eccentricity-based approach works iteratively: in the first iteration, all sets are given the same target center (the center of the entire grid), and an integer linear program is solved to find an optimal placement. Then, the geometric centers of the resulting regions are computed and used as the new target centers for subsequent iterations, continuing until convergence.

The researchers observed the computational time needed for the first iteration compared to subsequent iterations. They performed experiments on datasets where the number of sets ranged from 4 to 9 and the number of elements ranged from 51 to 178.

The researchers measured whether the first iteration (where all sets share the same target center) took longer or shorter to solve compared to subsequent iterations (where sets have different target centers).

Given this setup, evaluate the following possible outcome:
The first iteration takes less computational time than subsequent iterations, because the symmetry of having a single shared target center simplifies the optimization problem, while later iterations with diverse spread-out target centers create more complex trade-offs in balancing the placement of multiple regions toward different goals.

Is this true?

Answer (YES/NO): NO